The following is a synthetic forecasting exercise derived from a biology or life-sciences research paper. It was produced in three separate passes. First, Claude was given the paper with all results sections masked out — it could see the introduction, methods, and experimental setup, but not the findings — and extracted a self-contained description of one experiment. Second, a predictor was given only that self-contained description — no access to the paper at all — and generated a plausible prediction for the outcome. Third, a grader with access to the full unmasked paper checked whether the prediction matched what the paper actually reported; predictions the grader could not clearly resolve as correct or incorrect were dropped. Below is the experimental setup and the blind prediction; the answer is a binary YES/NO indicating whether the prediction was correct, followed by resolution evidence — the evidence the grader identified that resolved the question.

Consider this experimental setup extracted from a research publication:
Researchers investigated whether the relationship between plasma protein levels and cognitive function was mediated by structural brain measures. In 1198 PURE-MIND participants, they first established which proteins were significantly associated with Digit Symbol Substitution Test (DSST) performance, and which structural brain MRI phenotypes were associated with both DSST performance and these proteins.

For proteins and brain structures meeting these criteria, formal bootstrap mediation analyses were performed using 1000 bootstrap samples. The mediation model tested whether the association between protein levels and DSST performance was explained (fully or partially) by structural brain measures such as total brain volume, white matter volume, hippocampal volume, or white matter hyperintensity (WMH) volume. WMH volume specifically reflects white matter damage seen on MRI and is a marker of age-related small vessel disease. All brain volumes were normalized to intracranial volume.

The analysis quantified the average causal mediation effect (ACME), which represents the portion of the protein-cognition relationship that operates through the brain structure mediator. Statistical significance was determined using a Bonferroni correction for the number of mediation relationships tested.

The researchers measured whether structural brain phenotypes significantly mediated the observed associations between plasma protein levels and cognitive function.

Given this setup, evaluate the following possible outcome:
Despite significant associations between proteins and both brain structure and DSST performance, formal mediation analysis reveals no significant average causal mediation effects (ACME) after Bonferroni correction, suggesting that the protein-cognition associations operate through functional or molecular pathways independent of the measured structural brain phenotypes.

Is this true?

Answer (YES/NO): NO